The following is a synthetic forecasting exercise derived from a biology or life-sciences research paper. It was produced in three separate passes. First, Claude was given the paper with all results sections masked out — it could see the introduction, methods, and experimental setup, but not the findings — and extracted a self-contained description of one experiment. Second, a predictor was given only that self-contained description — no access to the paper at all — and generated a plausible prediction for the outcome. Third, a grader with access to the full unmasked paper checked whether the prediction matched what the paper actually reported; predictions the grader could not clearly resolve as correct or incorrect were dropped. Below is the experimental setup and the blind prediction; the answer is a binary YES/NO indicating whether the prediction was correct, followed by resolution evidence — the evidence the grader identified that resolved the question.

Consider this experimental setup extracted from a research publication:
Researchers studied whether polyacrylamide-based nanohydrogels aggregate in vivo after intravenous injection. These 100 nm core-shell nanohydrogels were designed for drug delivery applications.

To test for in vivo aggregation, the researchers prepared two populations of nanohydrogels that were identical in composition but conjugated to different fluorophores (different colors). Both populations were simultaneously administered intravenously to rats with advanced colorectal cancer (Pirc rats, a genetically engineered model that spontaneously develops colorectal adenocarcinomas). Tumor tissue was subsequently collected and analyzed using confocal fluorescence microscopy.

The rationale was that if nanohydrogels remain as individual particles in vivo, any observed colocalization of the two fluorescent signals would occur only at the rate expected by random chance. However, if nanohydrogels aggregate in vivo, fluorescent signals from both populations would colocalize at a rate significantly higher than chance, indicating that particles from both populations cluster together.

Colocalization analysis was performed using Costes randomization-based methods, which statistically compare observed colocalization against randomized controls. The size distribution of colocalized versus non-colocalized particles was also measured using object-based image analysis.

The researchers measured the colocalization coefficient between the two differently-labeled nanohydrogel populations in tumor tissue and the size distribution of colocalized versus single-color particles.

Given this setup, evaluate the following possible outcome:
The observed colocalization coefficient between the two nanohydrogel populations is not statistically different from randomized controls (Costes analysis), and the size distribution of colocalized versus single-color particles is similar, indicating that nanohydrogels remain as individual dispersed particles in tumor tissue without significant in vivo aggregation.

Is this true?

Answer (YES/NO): NO